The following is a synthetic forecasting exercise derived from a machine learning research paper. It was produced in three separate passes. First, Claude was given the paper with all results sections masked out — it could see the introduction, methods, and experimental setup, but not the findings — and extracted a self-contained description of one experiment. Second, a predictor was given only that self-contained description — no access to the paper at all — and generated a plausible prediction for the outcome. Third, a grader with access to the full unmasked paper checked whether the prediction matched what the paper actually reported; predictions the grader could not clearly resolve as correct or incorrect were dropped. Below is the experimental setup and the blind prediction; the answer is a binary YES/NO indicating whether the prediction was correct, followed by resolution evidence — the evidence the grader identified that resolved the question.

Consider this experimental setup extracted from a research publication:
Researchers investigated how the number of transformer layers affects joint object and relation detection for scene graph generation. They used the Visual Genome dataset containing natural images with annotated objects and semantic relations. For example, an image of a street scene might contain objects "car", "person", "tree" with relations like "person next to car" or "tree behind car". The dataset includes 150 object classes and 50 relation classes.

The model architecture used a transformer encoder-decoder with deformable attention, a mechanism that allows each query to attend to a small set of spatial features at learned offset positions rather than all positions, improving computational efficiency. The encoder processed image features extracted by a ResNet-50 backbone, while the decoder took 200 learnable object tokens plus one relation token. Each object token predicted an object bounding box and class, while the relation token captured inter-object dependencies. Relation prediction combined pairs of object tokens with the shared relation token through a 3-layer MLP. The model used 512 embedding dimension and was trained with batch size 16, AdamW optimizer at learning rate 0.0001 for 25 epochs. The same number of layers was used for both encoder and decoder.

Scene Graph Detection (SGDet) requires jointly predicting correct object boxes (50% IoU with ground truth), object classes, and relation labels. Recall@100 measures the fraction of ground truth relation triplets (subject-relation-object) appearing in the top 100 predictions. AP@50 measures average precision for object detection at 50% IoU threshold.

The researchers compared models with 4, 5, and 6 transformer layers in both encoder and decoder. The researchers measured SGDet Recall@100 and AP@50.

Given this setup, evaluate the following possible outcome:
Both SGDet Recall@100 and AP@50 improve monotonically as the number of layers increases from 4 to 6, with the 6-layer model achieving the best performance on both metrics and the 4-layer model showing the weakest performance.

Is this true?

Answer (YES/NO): YES